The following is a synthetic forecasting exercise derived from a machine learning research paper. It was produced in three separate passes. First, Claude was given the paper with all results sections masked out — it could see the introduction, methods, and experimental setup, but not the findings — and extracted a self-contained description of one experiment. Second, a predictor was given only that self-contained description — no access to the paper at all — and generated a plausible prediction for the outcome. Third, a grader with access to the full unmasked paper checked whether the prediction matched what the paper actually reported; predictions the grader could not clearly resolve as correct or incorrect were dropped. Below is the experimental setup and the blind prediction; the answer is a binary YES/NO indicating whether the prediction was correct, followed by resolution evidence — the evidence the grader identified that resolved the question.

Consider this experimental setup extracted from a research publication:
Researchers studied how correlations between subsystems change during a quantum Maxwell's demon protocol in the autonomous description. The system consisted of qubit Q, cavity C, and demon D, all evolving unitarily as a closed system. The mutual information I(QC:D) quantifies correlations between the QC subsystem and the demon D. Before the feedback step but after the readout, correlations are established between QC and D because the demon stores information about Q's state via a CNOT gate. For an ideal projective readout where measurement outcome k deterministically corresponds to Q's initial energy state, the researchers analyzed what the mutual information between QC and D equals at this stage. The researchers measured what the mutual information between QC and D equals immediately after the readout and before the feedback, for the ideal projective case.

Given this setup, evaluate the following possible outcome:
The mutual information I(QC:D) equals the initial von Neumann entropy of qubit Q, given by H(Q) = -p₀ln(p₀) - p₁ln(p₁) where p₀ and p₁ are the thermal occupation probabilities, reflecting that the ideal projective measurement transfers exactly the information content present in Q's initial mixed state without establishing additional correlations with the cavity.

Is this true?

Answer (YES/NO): YES